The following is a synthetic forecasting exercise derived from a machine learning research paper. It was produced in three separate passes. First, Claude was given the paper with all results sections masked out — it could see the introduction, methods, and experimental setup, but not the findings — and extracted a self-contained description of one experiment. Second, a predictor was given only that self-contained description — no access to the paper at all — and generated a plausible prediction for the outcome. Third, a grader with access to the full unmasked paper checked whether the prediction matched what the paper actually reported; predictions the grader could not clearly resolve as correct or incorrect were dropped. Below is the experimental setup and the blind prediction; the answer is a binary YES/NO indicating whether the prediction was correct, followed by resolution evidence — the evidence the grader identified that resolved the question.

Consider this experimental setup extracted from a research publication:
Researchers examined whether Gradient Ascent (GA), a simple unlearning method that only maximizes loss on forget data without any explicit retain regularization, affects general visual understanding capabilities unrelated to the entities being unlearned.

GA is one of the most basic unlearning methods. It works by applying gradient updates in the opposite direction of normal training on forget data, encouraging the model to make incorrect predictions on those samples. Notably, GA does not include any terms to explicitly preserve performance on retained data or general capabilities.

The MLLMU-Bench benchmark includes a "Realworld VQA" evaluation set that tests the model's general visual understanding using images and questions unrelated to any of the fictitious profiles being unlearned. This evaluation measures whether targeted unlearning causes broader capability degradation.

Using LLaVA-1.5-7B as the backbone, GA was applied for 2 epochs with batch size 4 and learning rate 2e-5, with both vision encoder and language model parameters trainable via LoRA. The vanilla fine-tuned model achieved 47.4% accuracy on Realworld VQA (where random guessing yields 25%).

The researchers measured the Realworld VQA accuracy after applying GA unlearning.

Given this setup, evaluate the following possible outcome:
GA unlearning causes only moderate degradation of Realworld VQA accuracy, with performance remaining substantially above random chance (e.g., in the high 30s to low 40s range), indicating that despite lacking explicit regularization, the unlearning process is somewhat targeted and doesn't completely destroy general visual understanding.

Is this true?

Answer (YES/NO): NO